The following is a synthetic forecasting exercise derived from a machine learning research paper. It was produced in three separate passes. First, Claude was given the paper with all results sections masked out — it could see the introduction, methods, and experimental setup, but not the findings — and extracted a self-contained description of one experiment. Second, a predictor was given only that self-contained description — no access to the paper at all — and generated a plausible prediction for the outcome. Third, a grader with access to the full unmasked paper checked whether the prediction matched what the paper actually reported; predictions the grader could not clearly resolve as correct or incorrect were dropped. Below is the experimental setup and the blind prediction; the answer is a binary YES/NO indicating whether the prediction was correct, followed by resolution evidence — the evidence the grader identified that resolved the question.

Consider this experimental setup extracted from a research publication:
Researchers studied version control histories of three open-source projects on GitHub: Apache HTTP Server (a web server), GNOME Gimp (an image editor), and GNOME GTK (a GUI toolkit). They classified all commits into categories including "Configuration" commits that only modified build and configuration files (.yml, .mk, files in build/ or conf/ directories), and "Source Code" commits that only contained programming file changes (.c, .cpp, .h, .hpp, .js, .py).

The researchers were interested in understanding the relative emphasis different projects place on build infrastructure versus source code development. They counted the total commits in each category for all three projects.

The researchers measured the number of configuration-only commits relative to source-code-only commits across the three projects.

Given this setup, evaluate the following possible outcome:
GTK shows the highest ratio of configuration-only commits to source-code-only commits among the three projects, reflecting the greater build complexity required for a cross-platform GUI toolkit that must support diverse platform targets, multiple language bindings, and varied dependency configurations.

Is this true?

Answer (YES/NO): NO